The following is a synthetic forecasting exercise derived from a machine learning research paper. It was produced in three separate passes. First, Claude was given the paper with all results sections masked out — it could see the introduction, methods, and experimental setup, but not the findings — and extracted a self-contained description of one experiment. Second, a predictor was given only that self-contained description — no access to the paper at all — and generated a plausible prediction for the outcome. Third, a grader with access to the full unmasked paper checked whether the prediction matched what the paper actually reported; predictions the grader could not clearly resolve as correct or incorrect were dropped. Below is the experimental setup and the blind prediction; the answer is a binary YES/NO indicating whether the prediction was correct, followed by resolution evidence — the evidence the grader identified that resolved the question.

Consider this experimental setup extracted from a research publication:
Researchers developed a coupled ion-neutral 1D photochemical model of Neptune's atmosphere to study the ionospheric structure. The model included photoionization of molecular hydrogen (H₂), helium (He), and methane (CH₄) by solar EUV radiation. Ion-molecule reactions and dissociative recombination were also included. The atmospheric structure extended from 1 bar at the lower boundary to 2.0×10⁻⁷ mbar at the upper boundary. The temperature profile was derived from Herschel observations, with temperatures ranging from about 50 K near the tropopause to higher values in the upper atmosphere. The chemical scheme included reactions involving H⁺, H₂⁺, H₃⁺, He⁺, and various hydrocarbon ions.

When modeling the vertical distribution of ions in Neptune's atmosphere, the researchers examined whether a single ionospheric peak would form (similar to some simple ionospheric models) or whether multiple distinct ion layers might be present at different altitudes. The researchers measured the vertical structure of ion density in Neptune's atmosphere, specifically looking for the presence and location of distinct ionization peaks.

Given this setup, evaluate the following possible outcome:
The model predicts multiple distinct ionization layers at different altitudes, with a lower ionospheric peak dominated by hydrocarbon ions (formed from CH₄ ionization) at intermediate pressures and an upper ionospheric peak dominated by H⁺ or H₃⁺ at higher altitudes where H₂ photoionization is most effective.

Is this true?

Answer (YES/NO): YES